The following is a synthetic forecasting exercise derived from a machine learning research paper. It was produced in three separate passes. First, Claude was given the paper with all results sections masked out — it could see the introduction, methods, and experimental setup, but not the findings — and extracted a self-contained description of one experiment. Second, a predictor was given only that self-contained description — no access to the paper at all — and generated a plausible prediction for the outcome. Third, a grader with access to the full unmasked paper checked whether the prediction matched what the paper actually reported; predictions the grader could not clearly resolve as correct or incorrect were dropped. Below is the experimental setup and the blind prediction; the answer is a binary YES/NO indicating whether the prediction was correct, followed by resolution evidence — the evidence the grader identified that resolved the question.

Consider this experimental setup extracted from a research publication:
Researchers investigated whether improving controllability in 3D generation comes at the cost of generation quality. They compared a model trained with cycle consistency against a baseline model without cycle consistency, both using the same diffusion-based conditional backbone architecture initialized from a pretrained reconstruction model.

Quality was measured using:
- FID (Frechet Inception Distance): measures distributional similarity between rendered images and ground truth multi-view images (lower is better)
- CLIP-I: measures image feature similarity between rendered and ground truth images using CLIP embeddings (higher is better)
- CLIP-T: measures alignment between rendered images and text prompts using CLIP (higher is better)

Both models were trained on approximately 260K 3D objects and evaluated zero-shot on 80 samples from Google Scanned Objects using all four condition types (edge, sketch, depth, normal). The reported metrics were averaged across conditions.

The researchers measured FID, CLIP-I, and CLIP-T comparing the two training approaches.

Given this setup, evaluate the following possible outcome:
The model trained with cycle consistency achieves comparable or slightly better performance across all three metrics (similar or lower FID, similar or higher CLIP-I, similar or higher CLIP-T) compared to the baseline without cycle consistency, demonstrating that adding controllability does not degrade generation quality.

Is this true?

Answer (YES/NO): YES